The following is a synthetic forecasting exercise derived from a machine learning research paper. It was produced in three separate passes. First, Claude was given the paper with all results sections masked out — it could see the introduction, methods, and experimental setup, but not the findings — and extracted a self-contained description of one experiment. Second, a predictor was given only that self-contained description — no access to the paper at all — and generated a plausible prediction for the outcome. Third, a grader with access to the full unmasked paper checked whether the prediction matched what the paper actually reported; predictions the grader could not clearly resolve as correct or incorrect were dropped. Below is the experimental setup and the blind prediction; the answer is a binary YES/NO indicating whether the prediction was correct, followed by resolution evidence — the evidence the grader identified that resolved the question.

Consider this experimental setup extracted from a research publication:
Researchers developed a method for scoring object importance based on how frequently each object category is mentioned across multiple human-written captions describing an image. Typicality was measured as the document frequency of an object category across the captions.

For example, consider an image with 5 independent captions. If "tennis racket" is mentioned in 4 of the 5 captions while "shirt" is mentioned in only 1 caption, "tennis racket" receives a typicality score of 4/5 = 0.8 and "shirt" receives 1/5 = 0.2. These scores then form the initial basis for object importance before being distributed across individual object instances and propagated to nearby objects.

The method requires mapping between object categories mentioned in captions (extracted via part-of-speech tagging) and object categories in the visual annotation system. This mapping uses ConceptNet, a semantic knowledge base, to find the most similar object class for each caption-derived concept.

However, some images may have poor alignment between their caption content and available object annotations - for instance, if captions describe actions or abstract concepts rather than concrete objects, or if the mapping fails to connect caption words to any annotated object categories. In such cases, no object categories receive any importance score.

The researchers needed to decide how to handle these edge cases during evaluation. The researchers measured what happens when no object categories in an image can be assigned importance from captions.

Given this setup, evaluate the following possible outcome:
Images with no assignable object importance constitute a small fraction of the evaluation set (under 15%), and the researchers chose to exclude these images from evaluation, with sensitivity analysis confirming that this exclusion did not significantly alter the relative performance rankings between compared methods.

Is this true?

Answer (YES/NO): NO